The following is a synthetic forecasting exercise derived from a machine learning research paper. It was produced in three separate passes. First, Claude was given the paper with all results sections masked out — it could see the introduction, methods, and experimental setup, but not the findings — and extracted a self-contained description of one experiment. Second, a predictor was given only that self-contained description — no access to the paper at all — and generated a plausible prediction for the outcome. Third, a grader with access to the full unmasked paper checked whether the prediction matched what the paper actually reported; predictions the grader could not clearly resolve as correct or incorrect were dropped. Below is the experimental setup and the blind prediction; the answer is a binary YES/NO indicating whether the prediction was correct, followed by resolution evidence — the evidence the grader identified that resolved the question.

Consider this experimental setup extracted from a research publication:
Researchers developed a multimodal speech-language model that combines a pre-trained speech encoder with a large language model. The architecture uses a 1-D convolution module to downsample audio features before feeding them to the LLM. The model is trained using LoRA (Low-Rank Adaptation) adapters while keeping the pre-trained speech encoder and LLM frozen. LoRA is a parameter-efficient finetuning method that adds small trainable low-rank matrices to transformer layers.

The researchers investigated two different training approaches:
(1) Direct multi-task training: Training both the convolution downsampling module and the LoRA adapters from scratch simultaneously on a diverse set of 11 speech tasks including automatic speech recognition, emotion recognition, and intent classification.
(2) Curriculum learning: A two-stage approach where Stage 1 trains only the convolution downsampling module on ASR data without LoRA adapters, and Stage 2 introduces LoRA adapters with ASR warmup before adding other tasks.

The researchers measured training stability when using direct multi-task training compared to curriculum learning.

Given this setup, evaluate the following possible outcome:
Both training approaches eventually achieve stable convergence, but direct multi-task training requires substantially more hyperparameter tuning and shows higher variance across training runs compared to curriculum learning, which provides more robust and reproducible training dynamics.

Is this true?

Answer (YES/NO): NO